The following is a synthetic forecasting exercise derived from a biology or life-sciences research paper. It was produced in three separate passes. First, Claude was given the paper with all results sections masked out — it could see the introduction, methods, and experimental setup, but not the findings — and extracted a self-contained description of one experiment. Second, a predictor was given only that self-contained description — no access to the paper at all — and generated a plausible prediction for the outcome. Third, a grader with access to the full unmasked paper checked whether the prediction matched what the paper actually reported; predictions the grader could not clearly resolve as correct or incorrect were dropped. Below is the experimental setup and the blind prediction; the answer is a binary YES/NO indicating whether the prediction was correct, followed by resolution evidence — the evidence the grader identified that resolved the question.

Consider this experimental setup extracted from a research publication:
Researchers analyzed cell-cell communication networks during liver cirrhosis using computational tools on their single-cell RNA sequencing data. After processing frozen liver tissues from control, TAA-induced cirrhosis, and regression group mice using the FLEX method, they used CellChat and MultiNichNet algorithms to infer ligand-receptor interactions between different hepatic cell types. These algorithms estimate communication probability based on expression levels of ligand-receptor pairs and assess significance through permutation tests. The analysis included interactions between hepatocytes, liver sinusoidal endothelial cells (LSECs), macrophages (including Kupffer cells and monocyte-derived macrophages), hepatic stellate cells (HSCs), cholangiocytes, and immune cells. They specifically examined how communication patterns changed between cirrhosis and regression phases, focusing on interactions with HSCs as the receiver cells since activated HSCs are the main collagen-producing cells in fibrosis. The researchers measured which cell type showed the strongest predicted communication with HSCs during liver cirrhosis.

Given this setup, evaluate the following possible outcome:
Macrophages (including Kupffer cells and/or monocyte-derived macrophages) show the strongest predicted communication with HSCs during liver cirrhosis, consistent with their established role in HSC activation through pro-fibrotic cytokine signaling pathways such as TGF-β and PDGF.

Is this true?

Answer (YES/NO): NO